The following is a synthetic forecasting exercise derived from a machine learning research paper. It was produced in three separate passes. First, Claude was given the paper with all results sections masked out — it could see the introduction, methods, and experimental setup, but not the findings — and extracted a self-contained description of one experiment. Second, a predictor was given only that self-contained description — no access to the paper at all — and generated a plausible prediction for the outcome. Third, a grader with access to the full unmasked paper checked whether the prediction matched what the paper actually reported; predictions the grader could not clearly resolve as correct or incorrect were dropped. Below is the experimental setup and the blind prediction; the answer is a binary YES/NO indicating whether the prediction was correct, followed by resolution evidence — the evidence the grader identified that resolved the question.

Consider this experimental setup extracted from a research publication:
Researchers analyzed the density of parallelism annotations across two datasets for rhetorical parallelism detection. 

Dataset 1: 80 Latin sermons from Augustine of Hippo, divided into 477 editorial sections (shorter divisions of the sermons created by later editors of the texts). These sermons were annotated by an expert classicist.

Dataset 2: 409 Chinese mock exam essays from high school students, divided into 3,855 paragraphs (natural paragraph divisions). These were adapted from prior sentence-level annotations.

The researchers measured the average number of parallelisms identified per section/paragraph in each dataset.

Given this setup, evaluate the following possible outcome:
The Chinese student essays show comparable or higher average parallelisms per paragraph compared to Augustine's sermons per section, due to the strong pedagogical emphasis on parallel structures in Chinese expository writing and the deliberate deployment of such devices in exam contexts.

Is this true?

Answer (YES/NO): NO